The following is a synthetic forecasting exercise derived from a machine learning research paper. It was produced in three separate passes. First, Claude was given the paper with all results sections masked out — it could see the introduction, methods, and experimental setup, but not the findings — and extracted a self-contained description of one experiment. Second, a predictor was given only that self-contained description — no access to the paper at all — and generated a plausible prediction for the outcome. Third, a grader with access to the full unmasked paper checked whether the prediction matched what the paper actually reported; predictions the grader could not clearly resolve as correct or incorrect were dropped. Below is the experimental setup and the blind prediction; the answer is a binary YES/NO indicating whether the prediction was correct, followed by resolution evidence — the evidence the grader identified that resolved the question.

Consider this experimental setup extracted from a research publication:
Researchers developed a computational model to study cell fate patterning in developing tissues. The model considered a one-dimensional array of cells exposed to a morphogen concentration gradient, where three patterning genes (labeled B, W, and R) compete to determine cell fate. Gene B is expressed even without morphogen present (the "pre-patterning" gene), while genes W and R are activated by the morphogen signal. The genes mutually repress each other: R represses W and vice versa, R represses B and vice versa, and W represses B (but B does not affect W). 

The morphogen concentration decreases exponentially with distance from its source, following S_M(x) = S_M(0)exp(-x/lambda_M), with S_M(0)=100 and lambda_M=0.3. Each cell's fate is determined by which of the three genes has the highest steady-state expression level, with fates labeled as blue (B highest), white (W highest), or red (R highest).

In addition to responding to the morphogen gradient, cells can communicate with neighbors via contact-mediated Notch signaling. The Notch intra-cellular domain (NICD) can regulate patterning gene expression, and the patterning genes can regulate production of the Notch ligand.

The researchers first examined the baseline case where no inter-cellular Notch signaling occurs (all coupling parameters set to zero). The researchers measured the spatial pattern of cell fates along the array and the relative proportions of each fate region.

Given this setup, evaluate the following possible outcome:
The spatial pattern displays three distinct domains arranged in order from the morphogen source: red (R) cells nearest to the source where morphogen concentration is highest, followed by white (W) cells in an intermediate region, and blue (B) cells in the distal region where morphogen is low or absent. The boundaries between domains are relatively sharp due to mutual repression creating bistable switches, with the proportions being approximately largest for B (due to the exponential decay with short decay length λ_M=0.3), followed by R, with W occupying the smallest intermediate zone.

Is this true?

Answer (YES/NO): NO